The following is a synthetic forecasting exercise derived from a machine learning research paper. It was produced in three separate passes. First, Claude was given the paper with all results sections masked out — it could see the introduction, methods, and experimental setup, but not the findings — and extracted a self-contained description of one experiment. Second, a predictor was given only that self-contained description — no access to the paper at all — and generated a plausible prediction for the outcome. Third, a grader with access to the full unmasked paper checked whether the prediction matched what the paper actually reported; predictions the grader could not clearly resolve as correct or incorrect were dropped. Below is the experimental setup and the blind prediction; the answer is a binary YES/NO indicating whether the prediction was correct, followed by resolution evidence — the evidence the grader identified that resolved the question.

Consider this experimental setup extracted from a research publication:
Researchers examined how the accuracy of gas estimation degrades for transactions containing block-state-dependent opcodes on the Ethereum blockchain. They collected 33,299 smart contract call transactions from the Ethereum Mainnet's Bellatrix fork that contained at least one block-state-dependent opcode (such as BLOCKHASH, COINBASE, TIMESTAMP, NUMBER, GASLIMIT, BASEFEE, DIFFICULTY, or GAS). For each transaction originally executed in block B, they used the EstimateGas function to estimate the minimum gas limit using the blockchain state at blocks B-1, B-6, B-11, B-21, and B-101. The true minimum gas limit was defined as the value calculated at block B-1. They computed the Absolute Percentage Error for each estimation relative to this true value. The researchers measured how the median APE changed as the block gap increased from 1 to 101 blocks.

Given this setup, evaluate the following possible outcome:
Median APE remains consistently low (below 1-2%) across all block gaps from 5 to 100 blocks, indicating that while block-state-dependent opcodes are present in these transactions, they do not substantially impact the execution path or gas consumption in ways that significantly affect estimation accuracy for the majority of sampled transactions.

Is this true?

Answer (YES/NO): NO